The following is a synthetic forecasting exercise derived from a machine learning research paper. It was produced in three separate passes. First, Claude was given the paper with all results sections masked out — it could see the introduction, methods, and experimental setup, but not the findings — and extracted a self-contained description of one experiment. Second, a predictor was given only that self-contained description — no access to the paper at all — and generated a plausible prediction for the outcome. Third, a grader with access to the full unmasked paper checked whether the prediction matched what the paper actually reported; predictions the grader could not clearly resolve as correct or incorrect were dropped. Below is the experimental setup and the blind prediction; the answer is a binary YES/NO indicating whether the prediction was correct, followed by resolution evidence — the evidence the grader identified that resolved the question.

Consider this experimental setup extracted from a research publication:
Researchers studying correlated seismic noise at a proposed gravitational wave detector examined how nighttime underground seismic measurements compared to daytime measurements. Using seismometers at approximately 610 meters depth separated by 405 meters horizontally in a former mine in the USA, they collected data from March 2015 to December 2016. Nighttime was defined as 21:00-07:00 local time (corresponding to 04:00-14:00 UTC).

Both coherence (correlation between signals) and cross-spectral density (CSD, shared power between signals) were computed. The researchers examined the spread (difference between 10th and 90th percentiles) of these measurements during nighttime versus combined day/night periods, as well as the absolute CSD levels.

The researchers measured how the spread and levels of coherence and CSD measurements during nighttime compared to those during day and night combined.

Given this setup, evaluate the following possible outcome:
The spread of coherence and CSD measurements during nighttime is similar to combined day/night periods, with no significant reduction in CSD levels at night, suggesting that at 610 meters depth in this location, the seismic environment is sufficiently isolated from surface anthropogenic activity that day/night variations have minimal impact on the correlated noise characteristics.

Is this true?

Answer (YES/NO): NO